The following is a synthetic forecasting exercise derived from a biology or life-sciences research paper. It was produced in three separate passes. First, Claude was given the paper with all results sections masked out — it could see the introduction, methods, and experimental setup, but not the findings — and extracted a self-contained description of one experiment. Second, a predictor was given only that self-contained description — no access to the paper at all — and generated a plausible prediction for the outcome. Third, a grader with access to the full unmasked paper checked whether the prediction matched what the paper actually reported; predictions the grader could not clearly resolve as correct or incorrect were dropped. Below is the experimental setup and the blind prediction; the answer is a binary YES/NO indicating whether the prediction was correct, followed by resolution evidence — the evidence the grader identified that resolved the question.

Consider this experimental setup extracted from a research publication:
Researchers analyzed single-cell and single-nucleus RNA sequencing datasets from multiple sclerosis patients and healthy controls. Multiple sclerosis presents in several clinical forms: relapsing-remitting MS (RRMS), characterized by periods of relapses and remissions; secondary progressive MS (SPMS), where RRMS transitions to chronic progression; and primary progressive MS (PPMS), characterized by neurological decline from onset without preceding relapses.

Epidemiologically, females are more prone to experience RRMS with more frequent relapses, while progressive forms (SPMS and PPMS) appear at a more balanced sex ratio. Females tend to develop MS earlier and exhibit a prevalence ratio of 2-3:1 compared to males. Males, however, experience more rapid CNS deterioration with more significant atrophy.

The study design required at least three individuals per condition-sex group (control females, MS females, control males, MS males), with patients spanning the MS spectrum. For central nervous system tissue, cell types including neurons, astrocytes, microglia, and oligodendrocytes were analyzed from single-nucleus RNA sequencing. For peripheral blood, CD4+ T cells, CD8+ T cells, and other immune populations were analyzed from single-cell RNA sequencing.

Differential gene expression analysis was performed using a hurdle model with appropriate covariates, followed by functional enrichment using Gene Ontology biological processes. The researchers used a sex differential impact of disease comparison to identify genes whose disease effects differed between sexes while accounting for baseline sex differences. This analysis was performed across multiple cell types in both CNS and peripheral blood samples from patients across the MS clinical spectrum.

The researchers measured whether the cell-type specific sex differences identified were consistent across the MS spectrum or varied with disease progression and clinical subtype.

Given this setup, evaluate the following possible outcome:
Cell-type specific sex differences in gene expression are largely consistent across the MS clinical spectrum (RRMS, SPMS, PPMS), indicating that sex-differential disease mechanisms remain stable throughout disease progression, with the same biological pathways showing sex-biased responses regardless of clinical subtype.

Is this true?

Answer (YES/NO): NO